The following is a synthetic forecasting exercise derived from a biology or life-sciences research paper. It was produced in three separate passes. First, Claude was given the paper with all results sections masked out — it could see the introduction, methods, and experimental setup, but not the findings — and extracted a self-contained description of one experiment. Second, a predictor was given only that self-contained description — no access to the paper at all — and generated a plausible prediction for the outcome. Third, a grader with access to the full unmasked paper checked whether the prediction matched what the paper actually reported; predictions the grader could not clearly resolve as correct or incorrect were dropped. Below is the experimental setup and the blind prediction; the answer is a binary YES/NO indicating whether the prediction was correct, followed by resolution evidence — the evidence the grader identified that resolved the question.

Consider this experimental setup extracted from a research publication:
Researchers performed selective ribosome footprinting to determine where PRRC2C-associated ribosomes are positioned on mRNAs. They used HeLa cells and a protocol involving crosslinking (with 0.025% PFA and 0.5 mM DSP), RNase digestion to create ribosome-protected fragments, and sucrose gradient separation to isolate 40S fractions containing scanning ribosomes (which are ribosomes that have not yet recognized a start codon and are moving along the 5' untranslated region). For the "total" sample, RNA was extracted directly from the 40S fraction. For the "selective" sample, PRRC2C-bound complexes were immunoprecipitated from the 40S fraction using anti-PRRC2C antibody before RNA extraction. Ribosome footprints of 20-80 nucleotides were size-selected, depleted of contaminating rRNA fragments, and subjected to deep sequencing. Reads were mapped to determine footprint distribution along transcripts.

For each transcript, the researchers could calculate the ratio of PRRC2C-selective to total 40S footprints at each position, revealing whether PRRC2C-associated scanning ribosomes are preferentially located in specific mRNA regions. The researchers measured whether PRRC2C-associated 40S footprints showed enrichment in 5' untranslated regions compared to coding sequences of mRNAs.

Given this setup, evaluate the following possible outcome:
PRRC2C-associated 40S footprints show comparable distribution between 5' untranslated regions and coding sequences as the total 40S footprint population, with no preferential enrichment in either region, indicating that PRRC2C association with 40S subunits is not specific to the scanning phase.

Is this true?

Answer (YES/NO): NO